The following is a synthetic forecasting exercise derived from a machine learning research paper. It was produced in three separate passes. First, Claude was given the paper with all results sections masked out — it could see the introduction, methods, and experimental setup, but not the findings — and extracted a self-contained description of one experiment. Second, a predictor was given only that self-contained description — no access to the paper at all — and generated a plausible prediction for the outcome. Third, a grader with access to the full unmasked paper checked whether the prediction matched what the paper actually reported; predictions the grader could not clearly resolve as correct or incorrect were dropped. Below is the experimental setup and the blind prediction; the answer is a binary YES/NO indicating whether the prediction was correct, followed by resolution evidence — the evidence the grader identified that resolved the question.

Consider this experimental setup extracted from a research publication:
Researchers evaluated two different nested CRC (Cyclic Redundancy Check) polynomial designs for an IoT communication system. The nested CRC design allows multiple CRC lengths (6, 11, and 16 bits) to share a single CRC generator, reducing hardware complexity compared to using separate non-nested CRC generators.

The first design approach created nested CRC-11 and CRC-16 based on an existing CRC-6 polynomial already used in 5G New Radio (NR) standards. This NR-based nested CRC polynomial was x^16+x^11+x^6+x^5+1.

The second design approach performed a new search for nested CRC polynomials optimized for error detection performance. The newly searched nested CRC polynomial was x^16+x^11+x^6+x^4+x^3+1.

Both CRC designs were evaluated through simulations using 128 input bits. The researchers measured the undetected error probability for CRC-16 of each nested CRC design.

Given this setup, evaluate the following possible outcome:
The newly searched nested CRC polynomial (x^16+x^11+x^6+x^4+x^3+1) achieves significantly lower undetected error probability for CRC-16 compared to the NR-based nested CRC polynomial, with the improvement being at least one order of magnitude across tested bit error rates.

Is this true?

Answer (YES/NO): NO